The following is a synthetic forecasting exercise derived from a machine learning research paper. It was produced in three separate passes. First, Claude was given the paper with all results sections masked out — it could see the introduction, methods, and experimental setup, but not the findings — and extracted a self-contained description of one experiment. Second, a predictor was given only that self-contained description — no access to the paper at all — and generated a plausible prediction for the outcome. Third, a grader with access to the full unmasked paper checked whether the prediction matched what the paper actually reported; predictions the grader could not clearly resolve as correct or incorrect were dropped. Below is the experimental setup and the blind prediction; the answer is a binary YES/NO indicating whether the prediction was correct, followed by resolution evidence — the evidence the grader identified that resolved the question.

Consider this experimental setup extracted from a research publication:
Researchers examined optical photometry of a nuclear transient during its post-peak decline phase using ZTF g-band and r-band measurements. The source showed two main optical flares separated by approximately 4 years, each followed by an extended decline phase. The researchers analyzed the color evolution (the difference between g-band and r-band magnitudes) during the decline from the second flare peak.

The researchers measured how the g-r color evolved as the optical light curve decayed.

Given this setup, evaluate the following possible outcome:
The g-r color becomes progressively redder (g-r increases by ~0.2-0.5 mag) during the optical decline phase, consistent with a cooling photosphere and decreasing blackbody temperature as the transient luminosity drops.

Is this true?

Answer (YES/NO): YES